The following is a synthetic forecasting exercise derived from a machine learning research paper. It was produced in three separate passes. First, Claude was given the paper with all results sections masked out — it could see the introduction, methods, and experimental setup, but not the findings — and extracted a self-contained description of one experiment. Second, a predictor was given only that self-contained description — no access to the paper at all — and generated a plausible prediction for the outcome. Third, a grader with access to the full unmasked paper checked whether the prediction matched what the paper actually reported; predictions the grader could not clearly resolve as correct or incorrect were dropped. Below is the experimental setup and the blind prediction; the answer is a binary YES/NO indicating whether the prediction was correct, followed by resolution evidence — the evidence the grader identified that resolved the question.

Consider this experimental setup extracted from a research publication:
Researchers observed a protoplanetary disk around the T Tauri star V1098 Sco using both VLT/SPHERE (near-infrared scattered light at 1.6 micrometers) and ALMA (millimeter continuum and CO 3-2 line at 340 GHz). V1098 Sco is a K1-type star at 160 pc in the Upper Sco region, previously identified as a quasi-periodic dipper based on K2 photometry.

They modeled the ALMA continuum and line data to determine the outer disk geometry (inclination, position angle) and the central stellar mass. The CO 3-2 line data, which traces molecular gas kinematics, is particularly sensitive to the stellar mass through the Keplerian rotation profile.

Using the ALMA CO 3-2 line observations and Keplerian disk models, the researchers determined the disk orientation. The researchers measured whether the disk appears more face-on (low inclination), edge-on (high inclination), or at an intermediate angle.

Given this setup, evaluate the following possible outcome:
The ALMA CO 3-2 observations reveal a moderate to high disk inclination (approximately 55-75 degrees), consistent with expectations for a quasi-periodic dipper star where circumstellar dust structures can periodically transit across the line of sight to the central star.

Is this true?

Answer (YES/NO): NO